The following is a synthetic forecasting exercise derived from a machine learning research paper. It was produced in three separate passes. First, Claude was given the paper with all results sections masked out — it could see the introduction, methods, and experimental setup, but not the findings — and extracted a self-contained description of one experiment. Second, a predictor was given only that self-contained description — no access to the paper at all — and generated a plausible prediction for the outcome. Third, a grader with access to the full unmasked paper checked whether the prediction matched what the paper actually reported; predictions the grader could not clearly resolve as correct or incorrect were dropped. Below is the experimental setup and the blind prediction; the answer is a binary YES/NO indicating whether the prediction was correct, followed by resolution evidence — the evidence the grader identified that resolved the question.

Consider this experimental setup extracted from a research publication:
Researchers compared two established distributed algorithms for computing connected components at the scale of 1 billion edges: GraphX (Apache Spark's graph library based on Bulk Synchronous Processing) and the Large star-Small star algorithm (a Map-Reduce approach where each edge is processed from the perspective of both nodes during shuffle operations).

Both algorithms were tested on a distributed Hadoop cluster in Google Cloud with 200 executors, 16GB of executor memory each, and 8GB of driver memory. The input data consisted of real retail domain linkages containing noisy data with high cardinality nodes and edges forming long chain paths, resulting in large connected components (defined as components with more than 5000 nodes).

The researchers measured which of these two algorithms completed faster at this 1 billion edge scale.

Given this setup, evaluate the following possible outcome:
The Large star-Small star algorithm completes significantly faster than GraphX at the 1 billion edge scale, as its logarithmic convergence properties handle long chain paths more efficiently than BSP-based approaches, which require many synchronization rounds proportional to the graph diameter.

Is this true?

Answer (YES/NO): NO